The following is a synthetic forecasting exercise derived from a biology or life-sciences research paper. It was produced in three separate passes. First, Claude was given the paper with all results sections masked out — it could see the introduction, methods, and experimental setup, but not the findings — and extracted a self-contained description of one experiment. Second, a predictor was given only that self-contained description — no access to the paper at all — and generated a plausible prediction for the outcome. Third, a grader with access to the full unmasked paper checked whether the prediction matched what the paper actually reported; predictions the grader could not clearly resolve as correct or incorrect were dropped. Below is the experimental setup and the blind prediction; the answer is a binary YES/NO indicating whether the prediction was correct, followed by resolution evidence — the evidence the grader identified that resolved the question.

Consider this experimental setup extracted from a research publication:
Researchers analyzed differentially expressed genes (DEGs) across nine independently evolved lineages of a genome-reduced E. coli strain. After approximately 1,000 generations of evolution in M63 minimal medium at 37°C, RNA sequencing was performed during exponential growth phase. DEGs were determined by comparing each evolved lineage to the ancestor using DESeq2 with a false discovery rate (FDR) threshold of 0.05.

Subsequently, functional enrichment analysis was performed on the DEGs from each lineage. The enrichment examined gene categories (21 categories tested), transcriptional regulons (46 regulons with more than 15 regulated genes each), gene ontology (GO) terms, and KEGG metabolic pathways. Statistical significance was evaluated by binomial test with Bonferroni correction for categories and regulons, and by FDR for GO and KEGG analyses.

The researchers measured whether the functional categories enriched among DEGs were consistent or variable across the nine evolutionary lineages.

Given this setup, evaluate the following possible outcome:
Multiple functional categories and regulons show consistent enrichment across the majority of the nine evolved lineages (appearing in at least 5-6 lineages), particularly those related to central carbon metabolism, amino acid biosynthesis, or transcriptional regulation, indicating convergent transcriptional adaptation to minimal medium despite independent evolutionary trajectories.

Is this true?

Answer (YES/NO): NO